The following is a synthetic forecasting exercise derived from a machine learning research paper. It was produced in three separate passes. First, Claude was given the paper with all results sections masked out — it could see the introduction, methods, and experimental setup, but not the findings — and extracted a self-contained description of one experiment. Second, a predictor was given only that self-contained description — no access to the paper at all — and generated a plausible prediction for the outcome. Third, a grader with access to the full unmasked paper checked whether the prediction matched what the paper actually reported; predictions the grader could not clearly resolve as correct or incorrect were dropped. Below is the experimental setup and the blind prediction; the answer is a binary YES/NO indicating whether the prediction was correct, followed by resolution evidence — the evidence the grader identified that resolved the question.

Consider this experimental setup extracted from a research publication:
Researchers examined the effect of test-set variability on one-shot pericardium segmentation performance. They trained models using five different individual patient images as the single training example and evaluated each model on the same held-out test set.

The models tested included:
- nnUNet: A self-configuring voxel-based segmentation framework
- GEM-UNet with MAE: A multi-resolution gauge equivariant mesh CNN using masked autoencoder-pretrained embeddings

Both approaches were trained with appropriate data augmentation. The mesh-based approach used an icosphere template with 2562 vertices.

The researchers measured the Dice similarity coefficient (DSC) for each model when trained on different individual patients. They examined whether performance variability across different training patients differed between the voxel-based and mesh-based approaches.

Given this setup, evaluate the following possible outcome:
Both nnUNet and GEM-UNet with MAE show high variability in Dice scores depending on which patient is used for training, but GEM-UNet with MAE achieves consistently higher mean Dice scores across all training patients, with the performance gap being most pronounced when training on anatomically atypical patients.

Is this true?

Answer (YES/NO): NO